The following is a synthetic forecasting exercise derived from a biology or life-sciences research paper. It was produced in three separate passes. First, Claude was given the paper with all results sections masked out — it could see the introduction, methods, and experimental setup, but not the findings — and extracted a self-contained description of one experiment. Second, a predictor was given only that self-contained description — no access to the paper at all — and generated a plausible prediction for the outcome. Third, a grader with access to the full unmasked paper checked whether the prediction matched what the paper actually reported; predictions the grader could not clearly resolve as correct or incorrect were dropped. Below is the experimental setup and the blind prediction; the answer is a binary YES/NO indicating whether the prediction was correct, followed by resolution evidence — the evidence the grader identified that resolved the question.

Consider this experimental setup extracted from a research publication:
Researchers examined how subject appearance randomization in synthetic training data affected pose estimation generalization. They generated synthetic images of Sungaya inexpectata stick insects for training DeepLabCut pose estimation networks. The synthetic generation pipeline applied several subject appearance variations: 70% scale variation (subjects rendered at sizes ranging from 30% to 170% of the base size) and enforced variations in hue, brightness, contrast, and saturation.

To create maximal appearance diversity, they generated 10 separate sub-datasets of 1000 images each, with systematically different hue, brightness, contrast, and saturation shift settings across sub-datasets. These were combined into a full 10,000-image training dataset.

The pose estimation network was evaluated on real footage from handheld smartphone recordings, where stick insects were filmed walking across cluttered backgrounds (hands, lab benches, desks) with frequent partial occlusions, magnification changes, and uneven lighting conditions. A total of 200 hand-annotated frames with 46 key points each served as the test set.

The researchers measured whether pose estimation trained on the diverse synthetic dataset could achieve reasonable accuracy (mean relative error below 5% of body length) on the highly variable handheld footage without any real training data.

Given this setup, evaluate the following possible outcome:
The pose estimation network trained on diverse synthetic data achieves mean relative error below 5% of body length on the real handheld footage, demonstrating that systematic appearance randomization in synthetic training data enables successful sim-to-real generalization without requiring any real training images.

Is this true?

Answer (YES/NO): NO